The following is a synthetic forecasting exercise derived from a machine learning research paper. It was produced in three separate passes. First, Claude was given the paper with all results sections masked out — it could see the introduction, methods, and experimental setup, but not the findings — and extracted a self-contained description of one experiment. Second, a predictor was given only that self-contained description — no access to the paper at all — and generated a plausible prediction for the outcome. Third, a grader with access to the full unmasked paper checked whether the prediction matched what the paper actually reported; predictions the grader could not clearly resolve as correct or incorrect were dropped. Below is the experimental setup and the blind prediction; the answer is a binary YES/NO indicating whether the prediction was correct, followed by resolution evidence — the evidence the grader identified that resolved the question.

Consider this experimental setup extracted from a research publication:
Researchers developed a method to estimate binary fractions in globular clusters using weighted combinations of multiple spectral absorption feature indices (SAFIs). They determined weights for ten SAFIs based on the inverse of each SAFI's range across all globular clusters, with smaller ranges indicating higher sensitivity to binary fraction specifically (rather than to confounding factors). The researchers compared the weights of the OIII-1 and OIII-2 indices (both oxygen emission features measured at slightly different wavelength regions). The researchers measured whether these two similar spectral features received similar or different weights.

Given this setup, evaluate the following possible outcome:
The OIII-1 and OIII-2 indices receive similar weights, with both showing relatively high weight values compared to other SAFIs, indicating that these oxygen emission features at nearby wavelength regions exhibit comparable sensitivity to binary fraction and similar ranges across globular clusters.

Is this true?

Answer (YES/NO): NO